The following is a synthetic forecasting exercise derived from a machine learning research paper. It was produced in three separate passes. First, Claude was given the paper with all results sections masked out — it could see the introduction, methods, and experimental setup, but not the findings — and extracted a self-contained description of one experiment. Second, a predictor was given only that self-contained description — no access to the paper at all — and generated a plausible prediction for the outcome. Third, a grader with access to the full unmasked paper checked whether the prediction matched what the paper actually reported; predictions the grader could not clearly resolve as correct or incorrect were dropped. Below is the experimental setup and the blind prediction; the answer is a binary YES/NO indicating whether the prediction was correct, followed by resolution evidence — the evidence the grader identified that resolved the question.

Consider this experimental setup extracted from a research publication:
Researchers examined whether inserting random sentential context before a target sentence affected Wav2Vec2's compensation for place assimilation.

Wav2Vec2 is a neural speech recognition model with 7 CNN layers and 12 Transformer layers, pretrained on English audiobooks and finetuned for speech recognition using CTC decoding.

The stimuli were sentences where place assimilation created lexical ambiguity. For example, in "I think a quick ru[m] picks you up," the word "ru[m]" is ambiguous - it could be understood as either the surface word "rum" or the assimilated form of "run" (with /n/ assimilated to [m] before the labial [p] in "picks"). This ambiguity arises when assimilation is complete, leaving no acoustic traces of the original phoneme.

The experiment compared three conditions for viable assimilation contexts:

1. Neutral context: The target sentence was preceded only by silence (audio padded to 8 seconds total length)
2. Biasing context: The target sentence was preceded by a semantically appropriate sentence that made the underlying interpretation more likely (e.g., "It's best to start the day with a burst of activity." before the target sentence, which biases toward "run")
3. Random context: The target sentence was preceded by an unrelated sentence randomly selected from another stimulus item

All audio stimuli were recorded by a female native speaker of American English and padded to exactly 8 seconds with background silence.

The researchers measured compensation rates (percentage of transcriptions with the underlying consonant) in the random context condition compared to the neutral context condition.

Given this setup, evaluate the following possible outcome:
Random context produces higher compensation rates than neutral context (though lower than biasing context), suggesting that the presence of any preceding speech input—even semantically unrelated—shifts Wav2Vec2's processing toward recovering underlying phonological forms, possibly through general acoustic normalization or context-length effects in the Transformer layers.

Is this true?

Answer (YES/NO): NO